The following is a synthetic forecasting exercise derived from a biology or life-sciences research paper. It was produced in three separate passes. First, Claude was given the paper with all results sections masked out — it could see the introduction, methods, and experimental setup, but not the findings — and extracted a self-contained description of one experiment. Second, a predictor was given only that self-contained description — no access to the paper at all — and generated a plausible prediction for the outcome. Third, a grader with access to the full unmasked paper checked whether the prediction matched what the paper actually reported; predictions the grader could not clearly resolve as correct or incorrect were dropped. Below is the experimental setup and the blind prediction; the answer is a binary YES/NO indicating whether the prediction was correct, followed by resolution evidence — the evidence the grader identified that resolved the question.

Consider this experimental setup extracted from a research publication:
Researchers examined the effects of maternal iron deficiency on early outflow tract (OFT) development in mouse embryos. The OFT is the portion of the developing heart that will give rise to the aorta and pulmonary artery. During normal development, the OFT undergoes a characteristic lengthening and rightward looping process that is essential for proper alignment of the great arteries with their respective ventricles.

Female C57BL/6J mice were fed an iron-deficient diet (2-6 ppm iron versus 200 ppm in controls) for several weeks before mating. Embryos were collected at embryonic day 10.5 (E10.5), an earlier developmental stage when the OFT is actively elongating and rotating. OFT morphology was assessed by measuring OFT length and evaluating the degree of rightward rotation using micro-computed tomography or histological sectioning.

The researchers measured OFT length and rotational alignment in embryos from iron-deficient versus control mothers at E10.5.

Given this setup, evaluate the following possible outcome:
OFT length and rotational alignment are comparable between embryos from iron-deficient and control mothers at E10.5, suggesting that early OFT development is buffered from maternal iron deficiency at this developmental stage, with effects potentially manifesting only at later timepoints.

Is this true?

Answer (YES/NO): NO